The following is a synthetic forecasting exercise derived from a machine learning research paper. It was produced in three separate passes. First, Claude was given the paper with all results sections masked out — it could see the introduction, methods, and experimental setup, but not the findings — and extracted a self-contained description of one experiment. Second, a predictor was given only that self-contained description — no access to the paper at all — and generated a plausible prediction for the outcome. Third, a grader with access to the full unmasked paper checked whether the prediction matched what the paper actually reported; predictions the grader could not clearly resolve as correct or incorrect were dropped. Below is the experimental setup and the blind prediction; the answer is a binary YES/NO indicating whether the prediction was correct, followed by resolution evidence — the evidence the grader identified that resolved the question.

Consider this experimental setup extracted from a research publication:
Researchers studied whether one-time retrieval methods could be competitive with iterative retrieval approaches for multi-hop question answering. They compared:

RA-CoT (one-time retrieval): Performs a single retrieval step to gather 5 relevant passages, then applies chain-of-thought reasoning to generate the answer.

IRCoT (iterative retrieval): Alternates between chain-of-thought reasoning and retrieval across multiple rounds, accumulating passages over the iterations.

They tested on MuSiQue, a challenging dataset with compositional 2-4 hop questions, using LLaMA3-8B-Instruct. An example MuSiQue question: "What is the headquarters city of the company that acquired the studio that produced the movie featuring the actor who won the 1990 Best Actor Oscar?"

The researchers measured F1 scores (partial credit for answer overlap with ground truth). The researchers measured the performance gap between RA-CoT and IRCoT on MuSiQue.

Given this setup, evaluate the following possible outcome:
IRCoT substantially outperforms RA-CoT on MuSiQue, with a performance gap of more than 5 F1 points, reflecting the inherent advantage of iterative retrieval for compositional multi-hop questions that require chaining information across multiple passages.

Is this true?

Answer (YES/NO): YES